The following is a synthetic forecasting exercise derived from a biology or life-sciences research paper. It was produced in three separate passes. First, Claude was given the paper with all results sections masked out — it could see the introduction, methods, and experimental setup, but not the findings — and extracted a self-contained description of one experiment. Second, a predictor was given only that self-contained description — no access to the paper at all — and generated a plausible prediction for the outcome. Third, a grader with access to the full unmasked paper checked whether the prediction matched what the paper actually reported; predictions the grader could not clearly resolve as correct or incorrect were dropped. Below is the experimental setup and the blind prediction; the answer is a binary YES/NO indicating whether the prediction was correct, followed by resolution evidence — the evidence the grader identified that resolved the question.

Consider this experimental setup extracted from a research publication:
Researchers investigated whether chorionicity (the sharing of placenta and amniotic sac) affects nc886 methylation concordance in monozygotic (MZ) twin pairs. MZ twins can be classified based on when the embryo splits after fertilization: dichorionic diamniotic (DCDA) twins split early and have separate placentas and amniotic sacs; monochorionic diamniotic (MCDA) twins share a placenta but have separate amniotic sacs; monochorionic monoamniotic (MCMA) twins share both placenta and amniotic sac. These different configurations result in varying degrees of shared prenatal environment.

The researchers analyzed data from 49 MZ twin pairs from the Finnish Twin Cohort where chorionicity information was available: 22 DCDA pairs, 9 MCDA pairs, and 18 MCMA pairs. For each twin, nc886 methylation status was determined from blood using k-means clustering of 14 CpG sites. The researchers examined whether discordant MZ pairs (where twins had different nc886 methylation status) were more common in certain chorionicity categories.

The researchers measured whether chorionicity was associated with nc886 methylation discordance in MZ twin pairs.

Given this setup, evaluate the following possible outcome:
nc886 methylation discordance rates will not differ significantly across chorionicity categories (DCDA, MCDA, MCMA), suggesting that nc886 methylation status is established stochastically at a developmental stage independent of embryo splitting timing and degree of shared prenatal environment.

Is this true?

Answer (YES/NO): NO